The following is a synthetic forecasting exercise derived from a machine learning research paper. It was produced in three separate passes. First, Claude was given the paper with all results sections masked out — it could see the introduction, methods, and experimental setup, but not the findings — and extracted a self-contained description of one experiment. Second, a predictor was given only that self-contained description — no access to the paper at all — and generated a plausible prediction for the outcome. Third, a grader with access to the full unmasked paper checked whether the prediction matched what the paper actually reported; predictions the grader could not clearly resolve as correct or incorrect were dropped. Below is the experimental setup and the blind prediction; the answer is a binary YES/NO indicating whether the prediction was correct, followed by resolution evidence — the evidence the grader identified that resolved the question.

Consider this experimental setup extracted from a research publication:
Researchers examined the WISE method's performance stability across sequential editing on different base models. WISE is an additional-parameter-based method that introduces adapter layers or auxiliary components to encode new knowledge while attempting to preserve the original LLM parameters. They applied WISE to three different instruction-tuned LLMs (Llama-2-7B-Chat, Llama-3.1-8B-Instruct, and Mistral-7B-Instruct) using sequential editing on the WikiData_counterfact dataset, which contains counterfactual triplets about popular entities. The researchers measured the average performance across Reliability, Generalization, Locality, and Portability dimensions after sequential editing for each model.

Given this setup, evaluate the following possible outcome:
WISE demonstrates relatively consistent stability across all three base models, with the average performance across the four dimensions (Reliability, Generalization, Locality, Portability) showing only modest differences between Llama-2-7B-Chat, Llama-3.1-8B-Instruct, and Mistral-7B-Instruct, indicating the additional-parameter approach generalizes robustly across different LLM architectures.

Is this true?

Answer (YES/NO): NO